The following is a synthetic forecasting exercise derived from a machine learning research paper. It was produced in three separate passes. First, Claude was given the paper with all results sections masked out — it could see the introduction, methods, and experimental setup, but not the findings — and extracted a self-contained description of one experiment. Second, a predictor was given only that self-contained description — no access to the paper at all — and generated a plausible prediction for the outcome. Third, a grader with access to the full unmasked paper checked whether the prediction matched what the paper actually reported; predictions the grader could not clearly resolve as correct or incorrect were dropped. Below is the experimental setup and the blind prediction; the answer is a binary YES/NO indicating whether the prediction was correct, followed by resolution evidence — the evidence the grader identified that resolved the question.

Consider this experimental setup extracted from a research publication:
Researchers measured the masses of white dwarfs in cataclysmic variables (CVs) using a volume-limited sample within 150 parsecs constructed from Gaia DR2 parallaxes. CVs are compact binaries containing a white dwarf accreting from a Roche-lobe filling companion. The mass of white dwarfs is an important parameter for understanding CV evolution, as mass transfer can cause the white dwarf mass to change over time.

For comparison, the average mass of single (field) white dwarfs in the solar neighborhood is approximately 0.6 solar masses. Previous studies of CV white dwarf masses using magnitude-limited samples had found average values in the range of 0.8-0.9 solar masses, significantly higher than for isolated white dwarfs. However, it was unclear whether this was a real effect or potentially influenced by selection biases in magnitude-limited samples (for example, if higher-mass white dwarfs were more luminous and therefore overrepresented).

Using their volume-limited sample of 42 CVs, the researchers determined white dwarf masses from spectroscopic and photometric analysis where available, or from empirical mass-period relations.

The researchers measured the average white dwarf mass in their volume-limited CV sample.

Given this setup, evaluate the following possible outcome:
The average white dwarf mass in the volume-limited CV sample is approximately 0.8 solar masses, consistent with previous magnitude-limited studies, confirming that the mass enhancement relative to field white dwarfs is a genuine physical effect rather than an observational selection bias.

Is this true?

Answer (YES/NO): YES